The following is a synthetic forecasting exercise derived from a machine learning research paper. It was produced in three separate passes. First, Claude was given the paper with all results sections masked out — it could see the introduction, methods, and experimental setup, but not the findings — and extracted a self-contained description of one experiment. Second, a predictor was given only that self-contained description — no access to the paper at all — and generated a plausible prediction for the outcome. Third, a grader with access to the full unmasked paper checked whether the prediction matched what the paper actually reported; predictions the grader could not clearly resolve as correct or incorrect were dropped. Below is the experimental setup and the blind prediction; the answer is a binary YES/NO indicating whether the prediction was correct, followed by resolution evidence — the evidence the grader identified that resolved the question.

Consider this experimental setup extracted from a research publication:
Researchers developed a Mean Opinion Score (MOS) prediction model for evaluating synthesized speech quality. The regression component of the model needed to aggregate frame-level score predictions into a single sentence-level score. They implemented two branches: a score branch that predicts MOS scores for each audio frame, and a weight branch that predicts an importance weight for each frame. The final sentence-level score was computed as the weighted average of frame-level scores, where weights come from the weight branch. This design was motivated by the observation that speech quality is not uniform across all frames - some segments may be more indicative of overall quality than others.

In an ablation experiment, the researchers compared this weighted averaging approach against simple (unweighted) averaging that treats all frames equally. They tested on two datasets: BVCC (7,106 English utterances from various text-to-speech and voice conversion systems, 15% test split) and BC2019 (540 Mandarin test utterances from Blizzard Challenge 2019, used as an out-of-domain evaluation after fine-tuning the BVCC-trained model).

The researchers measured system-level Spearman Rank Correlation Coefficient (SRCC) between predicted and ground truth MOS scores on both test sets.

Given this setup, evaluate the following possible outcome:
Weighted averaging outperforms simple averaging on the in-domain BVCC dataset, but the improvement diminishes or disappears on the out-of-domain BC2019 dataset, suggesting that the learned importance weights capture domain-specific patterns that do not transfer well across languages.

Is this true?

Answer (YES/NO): NO